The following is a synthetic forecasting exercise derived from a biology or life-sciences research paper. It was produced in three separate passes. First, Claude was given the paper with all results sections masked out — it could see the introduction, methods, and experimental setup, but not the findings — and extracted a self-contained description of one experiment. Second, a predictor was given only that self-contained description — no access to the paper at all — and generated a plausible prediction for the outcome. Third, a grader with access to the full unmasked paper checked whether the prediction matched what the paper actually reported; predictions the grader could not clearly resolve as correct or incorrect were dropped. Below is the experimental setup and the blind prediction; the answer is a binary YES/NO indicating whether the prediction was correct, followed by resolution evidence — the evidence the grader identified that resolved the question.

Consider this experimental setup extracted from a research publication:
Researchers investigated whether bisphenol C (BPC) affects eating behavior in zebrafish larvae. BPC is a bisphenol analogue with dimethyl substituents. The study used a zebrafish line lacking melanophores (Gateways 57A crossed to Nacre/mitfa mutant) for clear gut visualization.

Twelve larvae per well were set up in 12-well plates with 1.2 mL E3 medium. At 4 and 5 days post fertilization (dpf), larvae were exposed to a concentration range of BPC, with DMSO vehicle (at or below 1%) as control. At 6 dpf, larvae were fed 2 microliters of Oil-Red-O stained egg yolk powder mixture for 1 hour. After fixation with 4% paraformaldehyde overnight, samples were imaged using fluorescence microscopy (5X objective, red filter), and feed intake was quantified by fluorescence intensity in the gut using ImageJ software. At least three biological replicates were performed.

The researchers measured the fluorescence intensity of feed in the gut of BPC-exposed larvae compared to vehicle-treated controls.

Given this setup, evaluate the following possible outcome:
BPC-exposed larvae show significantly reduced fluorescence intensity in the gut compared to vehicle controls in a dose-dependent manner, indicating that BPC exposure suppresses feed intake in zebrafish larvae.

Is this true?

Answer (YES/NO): NO